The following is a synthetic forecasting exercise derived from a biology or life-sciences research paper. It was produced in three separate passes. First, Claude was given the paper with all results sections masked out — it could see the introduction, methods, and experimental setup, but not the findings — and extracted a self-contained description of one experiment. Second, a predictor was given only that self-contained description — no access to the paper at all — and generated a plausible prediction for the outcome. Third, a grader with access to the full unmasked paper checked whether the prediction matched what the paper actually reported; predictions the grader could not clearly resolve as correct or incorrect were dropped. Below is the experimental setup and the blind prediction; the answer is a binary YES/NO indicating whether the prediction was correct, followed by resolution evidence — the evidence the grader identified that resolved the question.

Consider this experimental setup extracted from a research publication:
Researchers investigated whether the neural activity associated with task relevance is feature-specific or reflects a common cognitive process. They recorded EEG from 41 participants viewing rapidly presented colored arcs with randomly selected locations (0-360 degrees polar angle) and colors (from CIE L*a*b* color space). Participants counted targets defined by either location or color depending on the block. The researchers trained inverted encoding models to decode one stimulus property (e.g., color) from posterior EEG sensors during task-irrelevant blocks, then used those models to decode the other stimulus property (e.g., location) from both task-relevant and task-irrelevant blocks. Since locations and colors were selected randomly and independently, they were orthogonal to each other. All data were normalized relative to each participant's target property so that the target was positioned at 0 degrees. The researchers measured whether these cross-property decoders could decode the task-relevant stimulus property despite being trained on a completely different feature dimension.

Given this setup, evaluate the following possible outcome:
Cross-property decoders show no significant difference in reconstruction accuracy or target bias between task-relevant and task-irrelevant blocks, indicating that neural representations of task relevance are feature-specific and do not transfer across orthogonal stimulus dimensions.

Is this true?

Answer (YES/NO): NO